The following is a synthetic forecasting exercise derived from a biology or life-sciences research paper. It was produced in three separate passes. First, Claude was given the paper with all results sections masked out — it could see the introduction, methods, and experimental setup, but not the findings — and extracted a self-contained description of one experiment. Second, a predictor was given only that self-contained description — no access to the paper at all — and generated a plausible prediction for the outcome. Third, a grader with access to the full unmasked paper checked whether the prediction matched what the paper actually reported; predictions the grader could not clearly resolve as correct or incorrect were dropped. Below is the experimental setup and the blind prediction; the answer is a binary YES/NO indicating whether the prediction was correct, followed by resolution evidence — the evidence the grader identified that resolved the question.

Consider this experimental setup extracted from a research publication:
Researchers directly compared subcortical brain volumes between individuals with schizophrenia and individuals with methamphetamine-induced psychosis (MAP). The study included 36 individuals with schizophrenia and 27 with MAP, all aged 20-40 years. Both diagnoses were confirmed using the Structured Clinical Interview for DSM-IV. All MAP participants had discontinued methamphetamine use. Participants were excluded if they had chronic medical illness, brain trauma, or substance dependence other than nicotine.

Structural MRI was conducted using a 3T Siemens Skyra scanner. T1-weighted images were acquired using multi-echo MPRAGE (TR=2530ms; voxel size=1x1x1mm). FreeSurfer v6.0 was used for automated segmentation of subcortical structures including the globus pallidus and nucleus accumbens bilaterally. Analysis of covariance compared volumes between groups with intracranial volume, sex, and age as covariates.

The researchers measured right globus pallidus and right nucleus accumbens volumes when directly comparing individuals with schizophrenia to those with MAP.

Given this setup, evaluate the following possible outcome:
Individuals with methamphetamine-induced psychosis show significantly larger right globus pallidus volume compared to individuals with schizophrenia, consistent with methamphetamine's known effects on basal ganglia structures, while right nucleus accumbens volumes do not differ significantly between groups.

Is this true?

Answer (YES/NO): NO